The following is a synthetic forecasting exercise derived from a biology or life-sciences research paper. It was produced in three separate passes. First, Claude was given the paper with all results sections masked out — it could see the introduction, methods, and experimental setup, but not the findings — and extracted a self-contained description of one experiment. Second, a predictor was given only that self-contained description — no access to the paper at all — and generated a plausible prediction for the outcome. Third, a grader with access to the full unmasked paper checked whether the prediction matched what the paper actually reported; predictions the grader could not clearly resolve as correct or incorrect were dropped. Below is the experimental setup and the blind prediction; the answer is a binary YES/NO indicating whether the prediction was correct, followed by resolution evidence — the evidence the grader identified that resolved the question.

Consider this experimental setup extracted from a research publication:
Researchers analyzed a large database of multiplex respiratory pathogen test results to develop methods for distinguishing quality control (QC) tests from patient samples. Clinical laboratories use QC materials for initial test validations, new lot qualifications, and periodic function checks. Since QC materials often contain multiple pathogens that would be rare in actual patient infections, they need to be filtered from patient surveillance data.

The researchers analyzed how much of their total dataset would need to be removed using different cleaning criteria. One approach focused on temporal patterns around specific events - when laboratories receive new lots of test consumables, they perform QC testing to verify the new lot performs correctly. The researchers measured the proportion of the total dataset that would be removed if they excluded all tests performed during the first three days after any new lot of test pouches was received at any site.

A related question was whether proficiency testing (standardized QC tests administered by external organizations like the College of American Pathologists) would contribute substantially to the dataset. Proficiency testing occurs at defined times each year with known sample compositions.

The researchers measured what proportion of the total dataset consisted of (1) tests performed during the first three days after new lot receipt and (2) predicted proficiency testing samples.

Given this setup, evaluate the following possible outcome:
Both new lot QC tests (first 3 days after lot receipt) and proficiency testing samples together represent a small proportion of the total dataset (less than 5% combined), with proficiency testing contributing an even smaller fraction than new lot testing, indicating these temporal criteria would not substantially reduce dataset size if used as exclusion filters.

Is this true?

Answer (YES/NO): YES